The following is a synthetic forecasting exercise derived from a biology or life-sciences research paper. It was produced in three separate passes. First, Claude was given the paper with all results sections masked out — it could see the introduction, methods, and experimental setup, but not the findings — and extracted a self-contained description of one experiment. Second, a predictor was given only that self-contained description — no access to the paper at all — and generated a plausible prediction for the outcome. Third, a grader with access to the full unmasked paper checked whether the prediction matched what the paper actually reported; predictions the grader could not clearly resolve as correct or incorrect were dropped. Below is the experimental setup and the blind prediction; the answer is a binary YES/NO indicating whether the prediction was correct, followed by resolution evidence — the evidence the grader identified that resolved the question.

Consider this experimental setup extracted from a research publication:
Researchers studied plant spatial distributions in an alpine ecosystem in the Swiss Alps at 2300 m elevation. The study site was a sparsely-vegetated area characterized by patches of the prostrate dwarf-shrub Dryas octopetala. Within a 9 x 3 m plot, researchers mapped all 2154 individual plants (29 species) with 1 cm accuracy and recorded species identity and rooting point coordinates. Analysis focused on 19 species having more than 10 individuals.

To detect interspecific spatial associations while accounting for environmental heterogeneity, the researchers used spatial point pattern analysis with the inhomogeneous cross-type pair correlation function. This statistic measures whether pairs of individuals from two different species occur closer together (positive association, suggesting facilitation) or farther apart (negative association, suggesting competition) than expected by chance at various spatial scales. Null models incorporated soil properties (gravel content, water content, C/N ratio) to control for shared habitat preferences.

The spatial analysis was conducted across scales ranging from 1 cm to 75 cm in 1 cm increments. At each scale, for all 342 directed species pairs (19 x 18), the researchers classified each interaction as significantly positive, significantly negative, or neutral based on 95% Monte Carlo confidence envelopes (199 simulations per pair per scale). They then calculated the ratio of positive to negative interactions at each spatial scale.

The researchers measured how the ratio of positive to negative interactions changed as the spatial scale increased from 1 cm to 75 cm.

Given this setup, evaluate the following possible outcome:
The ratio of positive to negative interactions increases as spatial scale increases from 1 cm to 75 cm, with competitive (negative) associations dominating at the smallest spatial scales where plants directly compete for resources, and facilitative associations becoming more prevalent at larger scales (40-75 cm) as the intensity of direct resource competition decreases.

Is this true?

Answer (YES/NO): NO